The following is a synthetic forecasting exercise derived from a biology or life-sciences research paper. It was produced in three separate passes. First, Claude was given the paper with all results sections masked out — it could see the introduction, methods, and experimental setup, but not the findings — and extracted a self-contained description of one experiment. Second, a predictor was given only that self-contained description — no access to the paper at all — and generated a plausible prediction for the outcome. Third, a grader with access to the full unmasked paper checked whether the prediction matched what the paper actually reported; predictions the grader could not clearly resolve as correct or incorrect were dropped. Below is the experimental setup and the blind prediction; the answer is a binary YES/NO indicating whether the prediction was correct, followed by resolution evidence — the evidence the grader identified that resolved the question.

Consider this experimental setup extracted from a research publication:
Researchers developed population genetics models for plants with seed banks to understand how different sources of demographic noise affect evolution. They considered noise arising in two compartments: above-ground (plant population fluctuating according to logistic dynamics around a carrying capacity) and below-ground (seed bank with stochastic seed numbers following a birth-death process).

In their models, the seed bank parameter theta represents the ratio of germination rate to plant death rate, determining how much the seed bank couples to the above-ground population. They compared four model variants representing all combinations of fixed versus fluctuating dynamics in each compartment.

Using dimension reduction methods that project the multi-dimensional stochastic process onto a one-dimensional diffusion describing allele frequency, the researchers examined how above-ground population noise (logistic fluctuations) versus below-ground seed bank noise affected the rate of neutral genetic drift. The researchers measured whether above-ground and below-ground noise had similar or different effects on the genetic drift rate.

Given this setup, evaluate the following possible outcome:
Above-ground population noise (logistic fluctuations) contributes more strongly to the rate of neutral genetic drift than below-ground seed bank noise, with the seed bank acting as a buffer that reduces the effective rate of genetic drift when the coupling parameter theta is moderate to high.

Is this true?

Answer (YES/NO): NO